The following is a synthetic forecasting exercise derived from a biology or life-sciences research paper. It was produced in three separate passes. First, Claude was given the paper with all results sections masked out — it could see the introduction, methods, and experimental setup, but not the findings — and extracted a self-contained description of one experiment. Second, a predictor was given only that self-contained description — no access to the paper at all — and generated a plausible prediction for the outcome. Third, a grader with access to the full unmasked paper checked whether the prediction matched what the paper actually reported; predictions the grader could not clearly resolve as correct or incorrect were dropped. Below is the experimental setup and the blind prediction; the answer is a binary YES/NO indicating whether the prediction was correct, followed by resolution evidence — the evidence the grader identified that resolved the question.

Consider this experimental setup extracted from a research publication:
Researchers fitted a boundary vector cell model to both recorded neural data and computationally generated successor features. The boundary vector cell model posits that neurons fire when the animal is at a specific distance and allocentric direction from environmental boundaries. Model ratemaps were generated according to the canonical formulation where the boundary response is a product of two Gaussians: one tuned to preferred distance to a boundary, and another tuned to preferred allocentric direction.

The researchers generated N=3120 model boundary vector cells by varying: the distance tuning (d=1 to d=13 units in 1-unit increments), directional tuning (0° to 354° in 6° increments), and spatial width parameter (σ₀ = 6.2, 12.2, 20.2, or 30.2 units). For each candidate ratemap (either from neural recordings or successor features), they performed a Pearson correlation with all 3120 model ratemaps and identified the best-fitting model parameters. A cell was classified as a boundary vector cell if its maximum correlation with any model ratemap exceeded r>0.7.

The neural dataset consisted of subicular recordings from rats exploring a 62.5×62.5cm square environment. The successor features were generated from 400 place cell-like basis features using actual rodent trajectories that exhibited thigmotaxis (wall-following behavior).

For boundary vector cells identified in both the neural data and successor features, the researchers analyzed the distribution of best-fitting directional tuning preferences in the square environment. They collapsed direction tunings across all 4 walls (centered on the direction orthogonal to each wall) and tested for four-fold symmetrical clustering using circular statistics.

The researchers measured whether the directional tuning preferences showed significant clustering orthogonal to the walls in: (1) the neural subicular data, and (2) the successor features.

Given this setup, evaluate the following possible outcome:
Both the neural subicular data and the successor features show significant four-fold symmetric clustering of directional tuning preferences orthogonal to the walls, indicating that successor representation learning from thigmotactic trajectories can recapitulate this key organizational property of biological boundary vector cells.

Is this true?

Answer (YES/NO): YES